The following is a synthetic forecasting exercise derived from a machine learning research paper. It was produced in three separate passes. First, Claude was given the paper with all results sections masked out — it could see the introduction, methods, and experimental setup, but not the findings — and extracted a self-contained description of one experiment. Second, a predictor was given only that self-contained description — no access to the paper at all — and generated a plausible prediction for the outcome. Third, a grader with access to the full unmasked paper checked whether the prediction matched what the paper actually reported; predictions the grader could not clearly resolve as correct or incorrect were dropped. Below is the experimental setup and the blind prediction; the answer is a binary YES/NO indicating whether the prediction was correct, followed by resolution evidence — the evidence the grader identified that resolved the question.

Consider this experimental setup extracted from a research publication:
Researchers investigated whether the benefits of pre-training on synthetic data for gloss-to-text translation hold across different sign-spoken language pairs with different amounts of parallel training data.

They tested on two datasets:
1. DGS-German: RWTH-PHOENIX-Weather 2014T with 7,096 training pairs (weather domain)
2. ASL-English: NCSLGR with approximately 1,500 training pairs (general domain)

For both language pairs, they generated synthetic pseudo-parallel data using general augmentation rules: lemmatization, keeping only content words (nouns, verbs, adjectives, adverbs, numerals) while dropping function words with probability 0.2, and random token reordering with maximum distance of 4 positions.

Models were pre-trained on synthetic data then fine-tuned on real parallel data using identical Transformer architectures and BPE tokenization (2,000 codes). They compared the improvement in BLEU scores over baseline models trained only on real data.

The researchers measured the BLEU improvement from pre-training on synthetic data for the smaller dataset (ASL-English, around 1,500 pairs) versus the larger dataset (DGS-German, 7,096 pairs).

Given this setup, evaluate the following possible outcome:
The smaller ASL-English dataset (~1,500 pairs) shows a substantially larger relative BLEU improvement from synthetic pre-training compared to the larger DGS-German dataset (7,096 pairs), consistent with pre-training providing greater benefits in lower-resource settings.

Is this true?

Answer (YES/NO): YES